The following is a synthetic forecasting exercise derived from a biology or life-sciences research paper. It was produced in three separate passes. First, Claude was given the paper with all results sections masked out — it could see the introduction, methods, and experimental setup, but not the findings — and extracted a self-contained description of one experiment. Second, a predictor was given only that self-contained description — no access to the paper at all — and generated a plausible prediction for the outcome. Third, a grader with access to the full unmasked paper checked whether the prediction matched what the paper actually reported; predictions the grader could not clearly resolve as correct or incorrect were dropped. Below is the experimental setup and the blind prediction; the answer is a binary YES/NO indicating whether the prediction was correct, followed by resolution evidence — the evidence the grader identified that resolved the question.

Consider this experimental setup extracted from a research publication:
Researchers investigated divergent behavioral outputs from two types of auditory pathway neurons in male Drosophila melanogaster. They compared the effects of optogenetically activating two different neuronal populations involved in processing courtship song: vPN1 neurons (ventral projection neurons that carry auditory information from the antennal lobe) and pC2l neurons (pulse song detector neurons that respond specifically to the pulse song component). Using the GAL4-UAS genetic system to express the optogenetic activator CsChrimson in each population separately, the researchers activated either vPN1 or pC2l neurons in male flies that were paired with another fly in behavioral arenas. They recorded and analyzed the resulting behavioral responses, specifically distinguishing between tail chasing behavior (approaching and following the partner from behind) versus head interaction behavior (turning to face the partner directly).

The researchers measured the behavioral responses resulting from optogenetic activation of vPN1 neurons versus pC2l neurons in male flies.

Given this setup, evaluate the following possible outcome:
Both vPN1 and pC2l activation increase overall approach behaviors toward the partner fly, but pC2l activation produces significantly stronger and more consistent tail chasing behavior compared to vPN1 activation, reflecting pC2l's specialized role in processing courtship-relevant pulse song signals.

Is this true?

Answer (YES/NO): NO